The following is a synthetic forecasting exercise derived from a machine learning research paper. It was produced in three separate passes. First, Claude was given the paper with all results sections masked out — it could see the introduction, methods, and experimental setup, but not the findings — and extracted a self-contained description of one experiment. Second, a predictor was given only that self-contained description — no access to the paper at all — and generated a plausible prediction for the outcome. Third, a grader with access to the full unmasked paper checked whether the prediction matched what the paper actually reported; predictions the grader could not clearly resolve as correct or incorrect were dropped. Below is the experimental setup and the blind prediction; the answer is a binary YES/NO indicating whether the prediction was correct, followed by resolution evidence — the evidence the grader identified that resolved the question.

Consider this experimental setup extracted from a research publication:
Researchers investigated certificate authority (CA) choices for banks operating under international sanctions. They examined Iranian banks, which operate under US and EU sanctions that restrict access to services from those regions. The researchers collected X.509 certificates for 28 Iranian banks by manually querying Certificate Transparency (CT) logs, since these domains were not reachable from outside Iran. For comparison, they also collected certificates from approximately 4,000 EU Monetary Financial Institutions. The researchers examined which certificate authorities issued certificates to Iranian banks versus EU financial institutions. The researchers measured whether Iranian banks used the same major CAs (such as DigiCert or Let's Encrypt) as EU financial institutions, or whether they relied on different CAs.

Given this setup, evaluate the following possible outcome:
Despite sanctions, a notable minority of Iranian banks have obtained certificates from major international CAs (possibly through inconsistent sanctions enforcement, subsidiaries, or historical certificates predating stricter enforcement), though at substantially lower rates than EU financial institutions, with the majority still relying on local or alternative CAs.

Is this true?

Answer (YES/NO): NO